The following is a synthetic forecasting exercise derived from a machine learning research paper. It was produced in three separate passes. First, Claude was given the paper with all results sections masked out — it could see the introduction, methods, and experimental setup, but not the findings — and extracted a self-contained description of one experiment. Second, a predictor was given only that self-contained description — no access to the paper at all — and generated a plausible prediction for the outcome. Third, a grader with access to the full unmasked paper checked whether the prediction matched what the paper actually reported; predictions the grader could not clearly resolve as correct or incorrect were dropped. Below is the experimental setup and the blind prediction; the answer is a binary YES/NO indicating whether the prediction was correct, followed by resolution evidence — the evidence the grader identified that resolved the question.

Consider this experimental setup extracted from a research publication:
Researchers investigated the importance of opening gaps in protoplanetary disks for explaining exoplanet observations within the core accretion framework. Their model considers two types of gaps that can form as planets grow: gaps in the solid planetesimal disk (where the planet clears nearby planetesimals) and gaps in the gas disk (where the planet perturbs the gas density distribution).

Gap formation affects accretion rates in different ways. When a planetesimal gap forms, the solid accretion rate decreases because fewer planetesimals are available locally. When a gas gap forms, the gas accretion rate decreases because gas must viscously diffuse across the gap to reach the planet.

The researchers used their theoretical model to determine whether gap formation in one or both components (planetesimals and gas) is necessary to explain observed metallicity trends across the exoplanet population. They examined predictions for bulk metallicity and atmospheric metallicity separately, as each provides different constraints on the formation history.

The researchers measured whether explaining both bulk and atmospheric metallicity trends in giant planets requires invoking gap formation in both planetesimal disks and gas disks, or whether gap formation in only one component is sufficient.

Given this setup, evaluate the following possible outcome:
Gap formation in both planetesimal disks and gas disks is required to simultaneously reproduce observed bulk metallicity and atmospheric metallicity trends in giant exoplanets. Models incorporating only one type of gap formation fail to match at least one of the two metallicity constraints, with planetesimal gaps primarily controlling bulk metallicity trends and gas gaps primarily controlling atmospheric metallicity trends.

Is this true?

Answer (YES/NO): YES